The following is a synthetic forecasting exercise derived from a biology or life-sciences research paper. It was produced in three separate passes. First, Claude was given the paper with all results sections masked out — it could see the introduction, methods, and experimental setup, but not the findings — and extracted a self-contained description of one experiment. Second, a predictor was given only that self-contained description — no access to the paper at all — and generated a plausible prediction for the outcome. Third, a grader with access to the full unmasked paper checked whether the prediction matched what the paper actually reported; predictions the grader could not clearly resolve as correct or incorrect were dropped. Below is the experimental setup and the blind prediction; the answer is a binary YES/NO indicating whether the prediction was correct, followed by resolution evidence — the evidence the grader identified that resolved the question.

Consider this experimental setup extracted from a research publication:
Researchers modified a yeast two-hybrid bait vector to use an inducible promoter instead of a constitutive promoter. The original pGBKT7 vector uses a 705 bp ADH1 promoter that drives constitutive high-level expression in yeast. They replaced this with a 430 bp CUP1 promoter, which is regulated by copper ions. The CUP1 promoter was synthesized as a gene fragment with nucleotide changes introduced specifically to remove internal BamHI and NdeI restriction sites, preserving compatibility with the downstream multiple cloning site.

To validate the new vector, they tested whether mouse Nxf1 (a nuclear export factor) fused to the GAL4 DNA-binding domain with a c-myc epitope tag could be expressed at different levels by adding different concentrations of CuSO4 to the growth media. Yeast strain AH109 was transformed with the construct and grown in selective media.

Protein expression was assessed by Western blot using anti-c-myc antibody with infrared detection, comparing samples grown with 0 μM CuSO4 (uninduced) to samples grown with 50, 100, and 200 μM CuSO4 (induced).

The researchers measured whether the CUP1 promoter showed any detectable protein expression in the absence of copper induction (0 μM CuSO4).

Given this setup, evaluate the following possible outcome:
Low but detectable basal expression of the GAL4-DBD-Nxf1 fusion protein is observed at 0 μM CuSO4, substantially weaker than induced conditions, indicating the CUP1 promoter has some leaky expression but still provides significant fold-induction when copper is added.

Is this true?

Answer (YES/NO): YES